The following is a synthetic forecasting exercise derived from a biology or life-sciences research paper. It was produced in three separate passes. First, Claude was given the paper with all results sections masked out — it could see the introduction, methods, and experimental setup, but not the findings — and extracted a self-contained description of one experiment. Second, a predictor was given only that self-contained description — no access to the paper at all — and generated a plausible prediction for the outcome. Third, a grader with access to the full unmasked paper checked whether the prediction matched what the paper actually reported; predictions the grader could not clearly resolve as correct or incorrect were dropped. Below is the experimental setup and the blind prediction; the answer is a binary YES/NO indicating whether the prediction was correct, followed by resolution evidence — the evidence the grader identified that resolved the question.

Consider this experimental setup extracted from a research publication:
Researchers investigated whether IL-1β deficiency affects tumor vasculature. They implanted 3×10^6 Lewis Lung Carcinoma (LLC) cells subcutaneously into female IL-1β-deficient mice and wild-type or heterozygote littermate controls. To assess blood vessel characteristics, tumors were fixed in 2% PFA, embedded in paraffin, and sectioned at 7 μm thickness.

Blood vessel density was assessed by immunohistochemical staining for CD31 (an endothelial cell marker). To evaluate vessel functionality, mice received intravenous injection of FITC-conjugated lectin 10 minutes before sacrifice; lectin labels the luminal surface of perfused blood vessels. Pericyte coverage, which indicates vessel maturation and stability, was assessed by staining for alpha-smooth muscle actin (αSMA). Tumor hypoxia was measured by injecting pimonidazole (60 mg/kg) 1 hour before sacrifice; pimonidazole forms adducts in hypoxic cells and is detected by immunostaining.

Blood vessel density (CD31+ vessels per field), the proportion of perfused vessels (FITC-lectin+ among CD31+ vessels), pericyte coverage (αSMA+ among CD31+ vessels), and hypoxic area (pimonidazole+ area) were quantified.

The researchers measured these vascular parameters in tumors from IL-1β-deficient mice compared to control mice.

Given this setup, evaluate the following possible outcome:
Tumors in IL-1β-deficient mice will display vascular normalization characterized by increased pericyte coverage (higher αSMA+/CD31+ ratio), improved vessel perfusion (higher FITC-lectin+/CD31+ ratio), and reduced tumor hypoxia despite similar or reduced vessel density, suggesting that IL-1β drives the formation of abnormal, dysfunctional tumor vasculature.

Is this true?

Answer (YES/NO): NO